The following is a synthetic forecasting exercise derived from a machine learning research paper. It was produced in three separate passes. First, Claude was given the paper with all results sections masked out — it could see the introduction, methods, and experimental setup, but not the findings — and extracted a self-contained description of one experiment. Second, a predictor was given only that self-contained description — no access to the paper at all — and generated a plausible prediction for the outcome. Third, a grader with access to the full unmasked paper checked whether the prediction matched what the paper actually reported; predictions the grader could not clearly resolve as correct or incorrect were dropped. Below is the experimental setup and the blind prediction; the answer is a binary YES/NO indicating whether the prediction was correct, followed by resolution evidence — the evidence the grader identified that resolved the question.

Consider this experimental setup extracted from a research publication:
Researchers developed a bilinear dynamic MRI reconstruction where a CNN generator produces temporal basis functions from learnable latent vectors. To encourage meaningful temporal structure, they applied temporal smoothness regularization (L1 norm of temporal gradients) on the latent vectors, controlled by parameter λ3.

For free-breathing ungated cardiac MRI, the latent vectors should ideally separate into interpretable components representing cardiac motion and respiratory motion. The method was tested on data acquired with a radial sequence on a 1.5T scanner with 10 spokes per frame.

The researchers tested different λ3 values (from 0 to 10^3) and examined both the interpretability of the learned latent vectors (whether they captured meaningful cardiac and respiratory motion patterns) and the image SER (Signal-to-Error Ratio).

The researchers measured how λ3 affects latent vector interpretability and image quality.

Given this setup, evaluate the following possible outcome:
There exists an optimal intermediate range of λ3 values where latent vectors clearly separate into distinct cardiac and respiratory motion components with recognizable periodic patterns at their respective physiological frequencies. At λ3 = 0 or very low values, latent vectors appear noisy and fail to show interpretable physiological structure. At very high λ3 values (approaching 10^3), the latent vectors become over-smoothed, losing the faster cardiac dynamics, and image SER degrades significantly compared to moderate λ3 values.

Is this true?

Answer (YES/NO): NO